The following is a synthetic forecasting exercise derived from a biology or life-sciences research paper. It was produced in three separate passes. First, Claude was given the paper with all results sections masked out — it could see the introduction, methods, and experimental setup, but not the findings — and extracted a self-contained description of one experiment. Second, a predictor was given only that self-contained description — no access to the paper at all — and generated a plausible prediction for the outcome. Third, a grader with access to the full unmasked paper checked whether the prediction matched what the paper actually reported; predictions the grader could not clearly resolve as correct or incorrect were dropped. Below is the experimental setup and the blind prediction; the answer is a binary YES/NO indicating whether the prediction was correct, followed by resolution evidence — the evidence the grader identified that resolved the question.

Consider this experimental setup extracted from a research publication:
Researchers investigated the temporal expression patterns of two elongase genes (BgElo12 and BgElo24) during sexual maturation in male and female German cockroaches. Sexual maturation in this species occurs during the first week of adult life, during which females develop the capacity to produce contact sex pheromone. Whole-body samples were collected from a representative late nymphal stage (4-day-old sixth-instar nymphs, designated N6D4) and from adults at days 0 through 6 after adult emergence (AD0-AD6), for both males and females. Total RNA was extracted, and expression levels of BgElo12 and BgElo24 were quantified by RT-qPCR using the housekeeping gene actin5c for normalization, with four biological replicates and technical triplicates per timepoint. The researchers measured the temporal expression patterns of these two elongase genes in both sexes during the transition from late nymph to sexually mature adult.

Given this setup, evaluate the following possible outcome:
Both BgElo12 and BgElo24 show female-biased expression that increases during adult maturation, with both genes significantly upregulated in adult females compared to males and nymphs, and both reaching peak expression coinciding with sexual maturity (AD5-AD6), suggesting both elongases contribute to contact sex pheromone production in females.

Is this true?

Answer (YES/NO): NO